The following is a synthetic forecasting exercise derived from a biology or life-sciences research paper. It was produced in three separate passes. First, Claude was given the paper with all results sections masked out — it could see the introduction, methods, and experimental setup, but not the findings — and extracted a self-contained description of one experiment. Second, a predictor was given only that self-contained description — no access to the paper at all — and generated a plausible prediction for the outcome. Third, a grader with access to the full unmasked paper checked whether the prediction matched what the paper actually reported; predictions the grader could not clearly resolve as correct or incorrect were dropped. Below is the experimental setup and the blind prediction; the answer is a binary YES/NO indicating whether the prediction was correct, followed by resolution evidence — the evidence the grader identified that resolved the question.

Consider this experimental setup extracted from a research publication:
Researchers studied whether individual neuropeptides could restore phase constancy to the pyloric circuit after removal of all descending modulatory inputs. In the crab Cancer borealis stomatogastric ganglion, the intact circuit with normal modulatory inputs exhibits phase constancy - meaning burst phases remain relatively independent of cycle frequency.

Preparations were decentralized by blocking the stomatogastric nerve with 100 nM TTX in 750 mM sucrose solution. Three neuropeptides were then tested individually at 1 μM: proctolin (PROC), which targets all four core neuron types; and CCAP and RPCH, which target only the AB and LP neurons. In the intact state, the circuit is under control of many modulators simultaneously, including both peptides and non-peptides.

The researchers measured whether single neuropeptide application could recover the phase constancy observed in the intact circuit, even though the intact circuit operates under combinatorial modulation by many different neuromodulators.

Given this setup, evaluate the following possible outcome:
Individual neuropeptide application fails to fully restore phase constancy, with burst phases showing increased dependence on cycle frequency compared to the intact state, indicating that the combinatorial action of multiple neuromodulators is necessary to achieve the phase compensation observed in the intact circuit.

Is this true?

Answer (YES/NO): NO